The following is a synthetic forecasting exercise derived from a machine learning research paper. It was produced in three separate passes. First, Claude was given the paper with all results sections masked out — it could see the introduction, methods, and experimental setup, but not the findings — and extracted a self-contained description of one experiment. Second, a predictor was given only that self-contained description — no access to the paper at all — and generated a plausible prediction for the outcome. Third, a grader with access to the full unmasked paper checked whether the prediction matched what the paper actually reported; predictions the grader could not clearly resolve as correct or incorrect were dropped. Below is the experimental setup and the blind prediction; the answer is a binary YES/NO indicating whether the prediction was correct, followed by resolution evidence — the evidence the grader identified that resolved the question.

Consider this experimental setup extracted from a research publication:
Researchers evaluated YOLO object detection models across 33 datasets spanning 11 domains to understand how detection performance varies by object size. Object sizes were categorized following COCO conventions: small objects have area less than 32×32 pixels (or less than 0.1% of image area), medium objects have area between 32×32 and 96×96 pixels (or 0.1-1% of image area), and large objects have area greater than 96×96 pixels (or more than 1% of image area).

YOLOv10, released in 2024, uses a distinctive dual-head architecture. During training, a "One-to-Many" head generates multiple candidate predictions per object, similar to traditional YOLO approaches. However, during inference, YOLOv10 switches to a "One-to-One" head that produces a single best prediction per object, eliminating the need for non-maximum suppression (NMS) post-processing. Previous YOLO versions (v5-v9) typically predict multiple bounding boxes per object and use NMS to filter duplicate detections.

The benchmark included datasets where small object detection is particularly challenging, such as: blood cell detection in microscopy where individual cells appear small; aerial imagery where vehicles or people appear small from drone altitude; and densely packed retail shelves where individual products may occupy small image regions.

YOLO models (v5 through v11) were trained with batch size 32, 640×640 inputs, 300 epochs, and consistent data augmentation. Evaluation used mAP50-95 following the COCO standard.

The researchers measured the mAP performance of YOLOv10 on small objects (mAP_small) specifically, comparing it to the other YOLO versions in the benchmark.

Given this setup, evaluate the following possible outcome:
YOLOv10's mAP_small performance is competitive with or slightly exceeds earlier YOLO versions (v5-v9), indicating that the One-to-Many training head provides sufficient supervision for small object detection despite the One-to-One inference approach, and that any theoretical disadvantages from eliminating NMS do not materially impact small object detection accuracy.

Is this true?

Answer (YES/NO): NO